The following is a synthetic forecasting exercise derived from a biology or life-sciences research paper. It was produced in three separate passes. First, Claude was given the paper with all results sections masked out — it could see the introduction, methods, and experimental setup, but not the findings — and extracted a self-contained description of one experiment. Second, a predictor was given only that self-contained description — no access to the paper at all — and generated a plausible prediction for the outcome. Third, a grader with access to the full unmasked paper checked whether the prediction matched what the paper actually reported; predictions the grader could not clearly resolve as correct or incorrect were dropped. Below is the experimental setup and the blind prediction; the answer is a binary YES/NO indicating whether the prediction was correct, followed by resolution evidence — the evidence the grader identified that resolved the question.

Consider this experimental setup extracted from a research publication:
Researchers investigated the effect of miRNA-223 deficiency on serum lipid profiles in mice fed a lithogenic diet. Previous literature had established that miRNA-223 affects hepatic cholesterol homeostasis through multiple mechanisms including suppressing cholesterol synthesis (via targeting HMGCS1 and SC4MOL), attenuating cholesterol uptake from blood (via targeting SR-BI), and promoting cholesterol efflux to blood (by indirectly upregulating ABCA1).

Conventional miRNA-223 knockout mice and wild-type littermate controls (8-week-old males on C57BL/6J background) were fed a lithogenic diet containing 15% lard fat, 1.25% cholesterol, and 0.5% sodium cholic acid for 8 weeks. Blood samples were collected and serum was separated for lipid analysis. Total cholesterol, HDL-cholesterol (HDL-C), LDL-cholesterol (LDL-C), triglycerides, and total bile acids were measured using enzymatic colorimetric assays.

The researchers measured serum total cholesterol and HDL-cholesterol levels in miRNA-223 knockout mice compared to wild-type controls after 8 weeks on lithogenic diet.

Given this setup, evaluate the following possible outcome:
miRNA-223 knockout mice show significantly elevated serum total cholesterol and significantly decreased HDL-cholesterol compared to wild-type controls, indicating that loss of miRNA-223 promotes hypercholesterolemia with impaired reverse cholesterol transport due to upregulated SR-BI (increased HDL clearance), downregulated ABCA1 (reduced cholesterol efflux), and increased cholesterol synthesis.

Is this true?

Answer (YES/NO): NO